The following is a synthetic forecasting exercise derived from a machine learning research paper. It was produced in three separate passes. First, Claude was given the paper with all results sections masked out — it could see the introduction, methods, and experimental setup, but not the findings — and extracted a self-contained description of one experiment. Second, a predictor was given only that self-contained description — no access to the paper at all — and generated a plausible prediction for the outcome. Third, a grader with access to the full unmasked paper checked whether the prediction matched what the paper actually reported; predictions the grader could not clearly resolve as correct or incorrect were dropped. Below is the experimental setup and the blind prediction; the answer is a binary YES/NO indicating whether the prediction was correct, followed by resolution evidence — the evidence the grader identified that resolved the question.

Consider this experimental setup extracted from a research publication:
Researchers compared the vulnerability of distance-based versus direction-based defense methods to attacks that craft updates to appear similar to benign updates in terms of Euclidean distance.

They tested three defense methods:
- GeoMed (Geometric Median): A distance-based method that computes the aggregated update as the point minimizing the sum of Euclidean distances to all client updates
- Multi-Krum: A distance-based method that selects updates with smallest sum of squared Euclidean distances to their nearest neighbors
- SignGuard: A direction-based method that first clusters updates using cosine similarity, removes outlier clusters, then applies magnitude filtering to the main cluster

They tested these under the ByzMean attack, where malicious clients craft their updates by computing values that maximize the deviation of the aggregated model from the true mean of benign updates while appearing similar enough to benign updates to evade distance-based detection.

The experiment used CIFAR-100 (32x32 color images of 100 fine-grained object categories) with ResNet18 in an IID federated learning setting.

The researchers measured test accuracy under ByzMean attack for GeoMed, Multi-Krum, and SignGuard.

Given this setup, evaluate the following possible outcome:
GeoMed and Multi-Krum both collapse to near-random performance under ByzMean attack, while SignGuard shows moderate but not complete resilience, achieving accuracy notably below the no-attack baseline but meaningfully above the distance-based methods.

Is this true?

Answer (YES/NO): NO